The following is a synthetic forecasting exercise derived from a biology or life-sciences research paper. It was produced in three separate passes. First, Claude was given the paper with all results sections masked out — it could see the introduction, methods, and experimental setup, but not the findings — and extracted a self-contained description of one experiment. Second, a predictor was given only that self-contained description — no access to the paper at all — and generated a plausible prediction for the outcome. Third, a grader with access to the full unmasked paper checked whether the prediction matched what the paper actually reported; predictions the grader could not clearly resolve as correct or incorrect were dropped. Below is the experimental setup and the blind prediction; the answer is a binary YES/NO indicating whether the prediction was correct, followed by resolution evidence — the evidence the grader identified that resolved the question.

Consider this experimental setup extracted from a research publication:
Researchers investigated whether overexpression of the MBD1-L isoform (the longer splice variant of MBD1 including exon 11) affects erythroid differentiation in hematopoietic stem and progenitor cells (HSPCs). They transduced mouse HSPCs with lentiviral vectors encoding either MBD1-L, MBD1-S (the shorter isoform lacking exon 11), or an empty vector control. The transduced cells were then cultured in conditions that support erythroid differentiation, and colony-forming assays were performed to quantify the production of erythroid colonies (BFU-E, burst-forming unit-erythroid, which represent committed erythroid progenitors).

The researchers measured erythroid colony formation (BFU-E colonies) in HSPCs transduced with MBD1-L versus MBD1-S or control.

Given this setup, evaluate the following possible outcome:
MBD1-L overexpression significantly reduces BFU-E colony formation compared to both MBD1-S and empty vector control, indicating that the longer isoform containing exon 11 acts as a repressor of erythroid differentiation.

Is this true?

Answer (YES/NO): YES